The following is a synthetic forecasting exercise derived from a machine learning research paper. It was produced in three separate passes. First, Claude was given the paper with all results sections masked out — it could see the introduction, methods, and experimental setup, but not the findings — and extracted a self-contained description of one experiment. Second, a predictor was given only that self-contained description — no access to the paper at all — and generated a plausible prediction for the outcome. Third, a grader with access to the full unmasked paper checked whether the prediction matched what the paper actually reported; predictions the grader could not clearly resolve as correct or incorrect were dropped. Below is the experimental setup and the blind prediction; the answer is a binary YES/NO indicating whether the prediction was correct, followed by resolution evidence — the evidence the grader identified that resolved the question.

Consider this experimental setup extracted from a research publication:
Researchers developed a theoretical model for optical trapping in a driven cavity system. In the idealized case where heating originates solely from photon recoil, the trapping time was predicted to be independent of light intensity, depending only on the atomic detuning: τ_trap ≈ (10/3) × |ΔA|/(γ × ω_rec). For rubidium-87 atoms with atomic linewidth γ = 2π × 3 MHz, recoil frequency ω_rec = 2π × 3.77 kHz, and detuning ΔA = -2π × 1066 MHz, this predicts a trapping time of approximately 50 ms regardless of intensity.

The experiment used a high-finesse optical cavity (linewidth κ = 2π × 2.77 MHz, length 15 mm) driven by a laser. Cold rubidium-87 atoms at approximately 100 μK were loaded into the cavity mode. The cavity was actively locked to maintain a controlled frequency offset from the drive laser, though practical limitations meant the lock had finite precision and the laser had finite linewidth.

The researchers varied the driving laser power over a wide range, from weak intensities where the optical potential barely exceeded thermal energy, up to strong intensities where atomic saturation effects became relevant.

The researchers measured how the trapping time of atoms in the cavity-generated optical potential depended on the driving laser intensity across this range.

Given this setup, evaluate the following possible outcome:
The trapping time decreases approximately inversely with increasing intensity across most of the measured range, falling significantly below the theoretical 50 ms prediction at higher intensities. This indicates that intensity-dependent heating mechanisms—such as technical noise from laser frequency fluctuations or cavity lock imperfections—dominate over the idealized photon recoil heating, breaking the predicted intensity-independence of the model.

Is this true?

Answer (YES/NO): NO